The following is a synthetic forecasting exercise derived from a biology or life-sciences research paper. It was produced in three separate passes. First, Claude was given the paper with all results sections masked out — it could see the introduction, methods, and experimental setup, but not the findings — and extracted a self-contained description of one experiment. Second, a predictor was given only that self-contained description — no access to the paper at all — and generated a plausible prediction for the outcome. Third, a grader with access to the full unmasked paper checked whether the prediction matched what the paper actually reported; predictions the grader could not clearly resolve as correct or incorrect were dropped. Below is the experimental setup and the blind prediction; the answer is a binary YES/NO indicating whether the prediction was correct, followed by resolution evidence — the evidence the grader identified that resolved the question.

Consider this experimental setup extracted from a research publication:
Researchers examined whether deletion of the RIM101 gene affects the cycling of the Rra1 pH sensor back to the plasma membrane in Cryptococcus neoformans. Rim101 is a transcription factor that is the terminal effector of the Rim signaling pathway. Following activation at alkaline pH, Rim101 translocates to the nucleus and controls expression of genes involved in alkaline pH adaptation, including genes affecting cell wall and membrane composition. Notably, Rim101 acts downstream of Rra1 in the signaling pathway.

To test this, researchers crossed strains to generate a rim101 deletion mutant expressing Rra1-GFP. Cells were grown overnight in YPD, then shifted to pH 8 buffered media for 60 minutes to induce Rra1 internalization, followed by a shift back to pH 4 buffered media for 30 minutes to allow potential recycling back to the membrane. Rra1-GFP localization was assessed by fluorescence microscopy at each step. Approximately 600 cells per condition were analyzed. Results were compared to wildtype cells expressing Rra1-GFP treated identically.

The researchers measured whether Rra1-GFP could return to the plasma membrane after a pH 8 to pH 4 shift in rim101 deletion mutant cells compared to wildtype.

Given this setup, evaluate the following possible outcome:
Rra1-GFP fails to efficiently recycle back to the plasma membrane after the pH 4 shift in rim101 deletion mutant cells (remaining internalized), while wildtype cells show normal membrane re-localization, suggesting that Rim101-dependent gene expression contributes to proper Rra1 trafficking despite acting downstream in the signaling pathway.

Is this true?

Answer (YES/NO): YES